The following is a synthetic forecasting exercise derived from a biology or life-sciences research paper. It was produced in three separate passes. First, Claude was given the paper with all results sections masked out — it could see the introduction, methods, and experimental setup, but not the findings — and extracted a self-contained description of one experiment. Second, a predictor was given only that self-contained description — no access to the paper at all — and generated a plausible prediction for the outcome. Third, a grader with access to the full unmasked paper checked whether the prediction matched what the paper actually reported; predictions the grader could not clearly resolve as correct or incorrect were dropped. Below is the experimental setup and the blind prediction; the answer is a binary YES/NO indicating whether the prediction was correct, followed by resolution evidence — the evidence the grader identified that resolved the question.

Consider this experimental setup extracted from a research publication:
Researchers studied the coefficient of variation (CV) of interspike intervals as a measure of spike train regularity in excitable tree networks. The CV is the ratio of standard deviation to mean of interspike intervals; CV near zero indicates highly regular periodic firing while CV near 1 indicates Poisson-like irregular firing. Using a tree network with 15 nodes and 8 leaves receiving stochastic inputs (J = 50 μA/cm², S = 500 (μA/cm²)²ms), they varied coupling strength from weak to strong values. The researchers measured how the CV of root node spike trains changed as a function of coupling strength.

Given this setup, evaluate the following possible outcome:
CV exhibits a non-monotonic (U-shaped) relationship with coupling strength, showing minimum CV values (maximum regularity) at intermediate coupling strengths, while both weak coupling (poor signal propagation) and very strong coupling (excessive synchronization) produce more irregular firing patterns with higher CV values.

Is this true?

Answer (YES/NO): NO